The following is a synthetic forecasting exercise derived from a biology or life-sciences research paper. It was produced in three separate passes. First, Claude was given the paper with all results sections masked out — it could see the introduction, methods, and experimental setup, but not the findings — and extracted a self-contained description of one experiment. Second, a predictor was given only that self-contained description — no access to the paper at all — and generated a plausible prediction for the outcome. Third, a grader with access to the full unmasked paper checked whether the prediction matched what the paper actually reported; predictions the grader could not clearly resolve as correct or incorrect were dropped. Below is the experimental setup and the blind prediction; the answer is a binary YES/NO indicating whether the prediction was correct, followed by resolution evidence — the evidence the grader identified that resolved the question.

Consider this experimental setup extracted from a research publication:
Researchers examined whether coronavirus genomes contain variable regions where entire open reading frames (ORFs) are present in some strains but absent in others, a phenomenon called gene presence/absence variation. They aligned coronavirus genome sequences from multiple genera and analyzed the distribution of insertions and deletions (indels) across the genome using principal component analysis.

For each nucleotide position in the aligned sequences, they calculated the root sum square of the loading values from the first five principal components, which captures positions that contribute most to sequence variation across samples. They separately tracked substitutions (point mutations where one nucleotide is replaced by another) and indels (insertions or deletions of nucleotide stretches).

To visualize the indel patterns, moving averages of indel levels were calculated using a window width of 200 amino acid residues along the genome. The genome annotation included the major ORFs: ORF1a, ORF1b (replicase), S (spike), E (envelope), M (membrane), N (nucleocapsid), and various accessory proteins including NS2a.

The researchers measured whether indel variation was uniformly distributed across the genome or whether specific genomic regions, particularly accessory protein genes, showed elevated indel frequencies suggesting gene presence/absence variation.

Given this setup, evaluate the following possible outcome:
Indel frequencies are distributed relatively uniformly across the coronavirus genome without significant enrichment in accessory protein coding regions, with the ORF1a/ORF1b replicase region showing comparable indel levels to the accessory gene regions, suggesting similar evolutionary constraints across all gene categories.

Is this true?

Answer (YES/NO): NO